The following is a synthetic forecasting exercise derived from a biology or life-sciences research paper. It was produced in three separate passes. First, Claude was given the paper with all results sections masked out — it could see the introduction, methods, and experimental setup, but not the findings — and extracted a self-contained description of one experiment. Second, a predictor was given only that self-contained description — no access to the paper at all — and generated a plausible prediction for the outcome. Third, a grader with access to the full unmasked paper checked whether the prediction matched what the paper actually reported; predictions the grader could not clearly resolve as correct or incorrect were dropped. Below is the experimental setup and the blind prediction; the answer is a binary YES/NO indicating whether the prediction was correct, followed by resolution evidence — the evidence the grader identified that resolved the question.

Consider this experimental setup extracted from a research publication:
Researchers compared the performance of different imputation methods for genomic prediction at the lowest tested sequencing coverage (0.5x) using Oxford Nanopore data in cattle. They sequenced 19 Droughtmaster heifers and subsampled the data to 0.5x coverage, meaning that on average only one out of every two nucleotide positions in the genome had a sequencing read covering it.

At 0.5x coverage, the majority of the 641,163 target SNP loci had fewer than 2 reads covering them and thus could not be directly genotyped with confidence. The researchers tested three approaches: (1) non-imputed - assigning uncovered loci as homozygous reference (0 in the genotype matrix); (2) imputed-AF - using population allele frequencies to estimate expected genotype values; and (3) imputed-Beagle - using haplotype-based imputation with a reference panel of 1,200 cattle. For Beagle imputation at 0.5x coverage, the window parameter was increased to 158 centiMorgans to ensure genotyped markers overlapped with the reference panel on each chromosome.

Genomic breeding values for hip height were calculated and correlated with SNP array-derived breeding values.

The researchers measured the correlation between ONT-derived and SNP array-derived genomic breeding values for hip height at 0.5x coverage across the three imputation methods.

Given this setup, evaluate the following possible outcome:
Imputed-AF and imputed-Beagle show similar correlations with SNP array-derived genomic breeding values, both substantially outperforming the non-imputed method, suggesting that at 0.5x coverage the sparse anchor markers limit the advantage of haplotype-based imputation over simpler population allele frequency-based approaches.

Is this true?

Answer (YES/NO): NO